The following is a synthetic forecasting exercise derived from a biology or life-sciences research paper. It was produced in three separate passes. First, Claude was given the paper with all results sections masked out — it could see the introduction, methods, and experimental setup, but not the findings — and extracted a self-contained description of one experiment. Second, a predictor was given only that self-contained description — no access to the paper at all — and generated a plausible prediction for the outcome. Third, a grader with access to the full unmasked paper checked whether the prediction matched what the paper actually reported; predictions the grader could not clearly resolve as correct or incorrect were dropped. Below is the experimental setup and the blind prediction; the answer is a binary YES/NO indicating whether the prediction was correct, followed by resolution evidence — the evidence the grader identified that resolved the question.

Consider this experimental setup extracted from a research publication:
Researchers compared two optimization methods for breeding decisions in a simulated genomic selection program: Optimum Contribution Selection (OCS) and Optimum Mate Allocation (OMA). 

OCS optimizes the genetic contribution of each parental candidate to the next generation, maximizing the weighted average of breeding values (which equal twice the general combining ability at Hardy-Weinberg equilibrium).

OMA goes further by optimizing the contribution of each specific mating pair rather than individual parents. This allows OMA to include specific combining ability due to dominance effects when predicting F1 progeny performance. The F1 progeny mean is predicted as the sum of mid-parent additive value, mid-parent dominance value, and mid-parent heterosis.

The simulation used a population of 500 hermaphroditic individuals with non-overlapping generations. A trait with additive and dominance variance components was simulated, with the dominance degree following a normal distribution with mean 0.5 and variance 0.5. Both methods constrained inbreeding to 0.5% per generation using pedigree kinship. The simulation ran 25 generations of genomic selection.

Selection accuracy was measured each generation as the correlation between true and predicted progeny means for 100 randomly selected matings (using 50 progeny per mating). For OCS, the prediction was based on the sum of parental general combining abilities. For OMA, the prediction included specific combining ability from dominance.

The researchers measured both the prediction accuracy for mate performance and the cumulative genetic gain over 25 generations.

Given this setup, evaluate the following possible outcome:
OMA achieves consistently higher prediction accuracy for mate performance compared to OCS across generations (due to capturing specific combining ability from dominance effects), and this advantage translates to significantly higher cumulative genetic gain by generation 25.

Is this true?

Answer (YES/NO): NO